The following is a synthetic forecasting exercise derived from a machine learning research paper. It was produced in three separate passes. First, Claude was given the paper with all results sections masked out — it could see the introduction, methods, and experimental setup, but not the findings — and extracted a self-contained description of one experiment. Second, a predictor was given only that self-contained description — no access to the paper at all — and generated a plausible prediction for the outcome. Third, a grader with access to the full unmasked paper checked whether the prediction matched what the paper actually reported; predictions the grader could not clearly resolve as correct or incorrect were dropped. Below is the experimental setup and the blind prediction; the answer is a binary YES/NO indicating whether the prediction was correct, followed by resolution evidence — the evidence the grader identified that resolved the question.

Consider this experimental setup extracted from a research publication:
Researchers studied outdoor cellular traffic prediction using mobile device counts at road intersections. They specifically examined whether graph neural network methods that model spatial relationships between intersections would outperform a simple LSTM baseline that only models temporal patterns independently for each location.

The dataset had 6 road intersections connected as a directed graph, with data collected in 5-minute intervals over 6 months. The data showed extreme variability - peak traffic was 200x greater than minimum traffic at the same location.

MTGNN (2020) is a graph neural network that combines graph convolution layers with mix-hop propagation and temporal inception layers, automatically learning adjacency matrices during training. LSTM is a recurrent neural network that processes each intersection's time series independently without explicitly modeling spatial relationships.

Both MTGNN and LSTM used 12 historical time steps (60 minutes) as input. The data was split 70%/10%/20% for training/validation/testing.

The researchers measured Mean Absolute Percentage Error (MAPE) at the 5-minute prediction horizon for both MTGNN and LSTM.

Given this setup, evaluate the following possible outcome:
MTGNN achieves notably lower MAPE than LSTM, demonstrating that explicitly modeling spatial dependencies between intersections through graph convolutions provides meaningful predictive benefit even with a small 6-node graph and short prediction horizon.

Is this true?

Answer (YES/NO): NO